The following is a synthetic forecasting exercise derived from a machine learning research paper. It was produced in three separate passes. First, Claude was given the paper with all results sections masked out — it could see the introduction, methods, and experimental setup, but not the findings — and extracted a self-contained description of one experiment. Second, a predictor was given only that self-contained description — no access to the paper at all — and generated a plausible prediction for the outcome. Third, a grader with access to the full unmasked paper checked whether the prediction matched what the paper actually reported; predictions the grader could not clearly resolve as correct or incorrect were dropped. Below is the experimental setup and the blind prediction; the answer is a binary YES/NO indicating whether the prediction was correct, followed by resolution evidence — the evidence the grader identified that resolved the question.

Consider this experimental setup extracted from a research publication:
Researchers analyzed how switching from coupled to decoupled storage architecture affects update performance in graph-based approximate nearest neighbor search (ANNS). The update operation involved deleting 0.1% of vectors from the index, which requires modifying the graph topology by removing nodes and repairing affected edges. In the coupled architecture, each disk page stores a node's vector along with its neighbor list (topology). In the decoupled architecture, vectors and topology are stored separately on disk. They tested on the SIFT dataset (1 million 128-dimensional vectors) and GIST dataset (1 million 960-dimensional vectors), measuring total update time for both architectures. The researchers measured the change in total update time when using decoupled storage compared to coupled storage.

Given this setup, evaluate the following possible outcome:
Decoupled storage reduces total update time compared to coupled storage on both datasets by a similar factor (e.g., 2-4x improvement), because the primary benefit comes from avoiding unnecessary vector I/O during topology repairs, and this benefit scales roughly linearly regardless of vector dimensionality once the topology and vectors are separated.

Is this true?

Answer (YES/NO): NO